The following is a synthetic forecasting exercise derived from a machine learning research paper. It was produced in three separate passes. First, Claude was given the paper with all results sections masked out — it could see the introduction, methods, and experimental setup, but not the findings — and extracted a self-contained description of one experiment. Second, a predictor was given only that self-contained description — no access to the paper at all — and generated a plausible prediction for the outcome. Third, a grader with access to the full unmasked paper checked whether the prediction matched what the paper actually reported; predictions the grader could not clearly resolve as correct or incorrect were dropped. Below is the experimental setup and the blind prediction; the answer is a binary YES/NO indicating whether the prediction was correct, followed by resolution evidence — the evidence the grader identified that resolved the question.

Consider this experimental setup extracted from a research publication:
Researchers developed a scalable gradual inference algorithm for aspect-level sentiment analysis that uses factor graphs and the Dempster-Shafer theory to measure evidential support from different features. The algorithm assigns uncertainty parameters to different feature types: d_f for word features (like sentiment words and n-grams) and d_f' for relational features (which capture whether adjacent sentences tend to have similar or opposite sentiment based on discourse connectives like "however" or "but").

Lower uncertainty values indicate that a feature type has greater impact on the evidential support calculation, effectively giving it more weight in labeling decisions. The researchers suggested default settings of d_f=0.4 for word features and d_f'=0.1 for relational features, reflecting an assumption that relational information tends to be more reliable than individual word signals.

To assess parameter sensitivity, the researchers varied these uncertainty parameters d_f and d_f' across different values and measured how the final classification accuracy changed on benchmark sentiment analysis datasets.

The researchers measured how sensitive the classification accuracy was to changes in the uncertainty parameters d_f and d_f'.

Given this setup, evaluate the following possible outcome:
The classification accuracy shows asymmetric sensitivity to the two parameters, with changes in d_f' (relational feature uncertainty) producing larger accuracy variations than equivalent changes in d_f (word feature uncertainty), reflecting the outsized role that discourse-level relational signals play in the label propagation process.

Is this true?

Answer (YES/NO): NO